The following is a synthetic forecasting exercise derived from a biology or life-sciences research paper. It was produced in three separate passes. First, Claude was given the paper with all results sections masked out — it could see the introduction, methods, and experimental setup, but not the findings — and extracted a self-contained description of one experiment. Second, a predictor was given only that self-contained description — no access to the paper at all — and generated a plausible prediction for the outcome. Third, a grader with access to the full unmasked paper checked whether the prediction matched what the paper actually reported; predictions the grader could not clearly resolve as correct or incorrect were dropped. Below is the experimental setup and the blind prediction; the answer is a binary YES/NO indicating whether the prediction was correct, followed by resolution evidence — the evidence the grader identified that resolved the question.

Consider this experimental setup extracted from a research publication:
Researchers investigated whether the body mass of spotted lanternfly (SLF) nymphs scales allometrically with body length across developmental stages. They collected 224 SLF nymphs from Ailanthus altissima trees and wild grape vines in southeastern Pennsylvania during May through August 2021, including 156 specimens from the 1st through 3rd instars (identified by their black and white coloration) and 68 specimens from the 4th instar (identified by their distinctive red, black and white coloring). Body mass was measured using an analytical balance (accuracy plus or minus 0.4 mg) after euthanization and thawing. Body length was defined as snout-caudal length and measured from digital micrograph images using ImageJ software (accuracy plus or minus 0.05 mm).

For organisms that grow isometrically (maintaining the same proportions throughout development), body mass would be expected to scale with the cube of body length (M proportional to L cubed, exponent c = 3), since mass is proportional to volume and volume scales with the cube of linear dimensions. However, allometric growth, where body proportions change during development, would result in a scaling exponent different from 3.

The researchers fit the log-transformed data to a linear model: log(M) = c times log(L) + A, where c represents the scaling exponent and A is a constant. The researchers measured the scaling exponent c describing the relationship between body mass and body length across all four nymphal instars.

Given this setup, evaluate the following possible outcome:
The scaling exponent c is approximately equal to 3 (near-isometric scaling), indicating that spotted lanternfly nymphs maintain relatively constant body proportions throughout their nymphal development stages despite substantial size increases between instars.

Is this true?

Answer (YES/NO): YES